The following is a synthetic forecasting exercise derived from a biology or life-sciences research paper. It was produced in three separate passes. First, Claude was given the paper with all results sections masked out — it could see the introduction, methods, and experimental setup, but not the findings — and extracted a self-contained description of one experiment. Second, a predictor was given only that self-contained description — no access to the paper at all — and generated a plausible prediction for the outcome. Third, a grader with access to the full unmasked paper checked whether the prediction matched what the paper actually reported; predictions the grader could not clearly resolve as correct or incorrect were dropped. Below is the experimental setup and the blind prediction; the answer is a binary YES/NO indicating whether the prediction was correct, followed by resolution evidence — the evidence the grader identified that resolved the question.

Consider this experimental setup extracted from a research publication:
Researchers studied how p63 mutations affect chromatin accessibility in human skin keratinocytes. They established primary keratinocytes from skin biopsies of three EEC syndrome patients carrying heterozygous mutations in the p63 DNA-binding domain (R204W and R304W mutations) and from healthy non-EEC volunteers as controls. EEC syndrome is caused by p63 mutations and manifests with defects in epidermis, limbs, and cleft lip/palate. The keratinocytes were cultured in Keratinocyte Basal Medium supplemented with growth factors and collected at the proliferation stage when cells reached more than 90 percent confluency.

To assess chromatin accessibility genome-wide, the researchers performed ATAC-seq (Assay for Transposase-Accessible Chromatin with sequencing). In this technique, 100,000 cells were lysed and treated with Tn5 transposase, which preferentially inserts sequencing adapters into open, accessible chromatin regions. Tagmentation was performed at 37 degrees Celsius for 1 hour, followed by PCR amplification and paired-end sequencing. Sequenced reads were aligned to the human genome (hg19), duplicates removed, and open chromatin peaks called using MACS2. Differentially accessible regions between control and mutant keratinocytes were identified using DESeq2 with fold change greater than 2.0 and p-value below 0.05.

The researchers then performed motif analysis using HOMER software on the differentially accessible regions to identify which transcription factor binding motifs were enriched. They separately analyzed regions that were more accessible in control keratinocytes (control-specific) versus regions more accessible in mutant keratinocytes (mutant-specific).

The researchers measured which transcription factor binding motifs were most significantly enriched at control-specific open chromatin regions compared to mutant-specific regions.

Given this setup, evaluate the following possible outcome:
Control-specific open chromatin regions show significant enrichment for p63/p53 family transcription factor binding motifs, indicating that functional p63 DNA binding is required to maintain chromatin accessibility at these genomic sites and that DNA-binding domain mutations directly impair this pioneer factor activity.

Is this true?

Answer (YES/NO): YES